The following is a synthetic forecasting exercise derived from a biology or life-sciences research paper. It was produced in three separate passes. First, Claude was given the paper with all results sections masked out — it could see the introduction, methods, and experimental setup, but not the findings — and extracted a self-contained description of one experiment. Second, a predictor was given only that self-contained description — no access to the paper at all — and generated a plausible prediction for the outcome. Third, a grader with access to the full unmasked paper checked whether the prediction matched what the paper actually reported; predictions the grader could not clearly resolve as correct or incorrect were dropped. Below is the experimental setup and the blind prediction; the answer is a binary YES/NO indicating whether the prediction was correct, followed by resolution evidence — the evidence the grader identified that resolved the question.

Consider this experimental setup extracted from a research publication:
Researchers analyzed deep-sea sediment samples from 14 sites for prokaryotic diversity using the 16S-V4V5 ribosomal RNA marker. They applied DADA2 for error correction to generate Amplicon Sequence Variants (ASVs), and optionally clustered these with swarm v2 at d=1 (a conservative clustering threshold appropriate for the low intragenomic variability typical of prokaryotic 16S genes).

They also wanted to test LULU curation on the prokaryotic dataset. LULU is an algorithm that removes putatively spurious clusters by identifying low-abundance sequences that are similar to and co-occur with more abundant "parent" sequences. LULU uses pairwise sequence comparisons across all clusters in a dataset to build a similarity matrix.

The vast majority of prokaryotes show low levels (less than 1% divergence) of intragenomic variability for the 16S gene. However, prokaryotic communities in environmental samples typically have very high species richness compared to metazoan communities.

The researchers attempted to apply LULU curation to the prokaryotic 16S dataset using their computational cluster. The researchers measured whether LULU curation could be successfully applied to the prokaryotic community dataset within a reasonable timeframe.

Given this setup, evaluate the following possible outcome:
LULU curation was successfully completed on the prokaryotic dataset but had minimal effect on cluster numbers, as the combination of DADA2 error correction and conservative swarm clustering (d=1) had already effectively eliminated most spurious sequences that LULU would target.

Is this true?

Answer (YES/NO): NO